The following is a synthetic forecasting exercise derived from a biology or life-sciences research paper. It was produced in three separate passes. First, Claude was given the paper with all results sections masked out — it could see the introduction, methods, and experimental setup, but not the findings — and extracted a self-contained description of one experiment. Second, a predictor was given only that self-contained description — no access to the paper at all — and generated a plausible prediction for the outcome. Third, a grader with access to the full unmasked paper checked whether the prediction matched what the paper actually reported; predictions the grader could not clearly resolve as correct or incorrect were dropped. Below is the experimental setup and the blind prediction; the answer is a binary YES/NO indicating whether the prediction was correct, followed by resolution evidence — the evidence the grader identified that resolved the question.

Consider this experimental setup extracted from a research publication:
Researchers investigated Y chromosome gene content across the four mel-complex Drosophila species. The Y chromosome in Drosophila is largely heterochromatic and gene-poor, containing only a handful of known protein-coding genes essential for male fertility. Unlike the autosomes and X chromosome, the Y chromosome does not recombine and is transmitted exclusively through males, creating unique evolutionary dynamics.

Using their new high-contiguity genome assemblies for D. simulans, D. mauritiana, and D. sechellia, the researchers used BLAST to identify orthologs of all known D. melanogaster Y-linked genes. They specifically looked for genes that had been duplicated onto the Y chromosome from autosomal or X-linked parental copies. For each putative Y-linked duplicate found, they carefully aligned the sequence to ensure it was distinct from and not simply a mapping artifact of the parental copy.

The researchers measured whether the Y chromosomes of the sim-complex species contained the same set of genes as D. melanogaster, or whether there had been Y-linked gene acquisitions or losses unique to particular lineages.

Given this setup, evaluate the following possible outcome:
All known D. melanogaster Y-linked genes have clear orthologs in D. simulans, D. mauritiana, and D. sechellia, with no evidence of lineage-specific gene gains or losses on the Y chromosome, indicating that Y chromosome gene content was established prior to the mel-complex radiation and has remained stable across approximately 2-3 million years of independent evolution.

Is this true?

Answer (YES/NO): NO